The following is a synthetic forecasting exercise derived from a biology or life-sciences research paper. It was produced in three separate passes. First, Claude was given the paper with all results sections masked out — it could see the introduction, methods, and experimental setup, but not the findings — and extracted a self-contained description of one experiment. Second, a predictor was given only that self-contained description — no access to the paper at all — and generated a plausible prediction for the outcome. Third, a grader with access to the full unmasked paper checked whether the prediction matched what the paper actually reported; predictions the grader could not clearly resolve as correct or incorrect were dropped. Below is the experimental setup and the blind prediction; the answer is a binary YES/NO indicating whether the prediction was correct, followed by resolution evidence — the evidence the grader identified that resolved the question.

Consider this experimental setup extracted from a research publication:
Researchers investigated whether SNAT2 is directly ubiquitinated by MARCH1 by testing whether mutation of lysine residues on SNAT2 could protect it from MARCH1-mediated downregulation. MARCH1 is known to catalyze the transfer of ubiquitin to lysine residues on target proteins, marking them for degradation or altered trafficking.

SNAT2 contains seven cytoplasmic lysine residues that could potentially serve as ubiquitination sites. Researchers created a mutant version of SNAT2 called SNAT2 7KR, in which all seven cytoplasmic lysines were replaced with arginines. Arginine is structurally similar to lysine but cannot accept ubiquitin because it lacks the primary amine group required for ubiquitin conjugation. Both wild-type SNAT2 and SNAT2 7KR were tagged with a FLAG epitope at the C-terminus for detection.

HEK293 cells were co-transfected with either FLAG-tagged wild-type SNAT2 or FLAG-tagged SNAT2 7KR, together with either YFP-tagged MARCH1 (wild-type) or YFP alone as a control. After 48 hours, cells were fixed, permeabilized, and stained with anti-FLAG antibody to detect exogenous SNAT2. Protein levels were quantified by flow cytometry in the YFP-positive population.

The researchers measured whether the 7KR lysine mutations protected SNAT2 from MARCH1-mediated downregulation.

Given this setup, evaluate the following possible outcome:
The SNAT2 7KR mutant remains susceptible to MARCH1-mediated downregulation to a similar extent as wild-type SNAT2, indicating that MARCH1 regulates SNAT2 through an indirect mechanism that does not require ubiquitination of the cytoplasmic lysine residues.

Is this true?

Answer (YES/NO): NO